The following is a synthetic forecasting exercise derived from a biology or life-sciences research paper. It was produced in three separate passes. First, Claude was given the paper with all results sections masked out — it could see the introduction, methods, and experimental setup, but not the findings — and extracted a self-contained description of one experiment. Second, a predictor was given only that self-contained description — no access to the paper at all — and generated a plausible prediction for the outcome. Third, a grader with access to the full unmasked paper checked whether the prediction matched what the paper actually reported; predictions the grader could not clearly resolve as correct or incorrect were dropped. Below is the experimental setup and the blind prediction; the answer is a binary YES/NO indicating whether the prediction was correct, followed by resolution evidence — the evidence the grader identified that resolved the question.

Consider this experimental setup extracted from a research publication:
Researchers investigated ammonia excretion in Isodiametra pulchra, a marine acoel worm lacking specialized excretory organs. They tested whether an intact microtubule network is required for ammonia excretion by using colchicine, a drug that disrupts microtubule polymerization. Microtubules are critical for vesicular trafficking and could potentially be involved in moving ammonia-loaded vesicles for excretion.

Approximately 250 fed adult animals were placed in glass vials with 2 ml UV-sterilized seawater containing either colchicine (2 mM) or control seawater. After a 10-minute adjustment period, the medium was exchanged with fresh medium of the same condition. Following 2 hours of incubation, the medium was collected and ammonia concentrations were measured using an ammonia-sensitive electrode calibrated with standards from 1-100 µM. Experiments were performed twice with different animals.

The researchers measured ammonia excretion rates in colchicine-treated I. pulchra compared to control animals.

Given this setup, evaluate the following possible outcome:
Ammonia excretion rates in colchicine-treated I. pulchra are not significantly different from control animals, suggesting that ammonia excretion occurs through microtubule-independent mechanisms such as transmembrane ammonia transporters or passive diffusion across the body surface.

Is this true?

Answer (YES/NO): NO